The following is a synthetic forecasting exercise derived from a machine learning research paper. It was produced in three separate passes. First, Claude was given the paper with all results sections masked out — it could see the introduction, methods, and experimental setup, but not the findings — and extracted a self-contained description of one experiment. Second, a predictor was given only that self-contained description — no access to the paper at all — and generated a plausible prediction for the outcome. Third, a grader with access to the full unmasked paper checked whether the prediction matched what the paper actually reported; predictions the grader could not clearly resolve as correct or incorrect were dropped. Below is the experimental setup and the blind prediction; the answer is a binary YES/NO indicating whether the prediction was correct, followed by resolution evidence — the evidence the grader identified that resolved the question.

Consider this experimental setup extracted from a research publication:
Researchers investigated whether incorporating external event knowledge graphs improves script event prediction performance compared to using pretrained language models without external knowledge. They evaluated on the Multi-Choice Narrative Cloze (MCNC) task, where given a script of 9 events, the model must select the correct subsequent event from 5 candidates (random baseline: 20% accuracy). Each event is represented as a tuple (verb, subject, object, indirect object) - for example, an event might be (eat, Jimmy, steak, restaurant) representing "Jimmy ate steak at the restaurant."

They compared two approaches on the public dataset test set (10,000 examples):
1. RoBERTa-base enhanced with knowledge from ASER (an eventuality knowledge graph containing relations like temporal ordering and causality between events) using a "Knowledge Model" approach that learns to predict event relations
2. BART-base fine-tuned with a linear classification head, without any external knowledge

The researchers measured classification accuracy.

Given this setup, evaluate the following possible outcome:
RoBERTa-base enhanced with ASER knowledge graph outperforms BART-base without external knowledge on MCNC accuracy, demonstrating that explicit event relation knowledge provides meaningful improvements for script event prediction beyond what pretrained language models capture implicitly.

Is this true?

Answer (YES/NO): NO